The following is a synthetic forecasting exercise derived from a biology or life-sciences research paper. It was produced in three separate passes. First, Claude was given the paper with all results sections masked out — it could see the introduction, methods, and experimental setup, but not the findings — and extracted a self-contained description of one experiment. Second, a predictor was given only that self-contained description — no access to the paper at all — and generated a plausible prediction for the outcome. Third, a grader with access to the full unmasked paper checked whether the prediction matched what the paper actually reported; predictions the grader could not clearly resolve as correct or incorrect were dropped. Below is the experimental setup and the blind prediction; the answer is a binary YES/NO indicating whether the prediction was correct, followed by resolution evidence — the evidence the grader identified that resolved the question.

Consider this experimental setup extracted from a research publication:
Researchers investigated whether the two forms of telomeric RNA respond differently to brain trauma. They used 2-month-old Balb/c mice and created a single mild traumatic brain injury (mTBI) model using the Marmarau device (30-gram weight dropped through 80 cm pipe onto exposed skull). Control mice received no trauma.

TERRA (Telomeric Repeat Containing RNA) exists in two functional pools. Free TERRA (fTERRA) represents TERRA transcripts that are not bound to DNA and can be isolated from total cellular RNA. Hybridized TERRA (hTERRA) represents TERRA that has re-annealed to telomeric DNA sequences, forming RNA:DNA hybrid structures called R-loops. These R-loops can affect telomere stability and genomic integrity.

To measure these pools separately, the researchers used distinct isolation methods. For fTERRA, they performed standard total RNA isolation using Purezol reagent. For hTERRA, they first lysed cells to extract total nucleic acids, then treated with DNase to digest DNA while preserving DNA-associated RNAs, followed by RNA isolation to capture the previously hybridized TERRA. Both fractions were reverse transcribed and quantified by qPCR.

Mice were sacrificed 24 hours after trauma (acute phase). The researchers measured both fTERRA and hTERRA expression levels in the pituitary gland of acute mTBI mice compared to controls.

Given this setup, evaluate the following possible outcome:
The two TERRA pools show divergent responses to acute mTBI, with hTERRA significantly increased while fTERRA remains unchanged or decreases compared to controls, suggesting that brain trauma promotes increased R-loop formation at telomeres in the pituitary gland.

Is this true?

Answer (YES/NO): NO